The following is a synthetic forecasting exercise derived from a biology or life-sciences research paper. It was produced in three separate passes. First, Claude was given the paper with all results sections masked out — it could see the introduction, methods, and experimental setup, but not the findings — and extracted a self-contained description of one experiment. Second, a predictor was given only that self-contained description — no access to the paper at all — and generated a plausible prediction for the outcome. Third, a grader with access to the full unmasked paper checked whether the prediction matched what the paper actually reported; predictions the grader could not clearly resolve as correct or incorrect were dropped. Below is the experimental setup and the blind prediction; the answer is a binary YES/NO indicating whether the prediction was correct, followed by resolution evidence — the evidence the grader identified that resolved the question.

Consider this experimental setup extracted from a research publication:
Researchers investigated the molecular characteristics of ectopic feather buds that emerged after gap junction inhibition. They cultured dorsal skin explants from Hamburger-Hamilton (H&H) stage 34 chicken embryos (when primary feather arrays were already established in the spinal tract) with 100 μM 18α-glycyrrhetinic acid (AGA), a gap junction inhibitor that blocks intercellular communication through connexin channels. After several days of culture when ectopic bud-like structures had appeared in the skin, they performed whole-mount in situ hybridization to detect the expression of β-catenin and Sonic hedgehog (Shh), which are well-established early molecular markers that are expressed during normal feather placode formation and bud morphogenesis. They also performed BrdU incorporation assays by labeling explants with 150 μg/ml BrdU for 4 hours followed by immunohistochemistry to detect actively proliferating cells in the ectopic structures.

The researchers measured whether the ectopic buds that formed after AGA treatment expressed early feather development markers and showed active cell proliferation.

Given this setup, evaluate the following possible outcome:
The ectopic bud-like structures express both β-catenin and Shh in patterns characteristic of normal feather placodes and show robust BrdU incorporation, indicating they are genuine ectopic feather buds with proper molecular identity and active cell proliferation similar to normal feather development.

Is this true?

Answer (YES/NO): YES